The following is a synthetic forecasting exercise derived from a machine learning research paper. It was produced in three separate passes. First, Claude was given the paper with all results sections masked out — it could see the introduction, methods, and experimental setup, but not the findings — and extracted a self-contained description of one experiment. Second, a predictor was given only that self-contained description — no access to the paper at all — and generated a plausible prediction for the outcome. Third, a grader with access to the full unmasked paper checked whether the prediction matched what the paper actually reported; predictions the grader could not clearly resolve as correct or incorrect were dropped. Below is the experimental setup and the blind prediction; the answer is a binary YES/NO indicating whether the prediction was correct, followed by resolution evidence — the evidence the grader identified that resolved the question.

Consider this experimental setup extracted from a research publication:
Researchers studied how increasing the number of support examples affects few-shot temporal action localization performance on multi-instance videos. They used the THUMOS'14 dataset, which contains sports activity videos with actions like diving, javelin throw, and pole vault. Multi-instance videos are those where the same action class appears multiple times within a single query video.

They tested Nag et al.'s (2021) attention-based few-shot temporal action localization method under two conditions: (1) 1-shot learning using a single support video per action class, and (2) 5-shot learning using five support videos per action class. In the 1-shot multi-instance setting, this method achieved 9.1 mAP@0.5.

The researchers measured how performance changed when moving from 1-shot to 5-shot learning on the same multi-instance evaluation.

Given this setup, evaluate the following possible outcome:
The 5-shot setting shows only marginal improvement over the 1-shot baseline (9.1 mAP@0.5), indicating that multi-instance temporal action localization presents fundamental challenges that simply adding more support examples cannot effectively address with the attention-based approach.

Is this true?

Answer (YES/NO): NO